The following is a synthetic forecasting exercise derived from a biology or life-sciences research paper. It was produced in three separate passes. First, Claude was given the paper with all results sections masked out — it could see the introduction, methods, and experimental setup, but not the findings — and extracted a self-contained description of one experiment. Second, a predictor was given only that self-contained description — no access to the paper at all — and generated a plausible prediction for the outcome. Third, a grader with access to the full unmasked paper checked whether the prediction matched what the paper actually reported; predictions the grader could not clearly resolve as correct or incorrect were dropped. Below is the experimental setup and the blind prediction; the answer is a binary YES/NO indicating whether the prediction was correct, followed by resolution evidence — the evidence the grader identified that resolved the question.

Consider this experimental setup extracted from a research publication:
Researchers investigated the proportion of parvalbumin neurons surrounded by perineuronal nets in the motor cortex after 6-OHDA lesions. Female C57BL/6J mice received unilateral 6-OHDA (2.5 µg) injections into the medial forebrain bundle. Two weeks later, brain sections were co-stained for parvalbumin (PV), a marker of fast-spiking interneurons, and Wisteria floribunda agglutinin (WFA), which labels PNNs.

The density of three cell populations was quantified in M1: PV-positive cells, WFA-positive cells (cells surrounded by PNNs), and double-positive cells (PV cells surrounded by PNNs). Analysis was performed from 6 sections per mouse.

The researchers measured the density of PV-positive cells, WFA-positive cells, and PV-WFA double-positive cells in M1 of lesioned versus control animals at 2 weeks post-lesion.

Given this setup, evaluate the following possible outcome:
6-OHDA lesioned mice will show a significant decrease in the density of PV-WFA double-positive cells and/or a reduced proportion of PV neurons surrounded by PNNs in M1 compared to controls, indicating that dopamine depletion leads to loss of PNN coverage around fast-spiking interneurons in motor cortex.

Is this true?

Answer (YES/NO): YES